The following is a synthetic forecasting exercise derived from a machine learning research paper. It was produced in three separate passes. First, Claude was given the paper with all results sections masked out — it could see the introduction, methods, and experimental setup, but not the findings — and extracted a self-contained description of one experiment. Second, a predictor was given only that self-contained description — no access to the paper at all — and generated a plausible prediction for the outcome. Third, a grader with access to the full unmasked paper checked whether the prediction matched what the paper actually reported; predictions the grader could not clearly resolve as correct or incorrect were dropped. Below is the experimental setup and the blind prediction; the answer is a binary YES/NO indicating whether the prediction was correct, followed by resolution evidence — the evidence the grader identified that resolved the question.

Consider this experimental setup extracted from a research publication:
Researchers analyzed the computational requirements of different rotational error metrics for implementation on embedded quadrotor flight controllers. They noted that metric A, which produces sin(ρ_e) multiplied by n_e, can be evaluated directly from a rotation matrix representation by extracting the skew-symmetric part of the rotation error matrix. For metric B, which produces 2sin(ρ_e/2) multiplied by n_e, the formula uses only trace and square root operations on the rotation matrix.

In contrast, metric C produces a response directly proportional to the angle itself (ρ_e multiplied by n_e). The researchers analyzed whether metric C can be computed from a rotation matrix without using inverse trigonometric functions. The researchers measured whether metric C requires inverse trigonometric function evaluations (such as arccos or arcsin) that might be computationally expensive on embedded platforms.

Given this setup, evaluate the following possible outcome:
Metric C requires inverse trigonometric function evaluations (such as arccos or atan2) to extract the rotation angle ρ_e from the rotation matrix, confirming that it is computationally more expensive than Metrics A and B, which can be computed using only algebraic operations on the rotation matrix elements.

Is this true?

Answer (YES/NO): YES